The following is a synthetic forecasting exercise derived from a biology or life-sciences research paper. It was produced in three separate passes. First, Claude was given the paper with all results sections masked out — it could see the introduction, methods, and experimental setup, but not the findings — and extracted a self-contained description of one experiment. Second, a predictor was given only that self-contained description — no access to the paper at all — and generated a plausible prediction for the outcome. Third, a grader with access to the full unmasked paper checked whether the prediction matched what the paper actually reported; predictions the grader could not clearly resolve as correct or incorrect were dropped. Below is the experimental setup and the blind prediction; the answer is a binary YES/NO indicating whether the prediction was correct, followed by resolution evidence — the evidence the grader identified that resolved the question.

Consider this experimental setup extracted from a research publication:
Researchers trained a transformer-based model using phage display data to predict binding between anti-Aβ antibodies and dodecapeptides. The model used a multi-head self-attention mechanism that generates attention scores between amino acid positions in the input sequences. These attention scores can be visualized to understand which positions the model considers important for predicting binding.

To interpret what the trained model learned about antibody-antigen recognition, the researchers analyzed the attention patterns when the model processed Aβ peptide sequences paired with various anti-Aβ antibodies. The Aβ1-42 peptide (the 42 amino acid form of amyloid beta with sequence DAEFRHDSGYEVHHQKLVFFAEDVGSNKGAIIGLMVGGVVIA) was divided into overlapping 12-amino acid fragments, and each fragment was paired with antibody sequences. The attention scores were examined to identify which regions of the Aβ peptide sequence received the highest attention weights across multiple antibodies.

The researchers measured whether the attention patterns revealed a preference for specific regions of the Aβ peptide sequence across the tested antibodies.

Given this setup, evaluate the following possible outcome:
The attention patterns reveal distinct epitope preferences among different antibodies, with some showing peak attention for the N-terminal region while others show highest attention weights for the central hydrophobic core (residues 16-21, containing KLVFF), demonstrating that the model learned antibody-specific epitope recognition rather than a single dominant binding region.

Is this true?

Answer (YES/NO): NO